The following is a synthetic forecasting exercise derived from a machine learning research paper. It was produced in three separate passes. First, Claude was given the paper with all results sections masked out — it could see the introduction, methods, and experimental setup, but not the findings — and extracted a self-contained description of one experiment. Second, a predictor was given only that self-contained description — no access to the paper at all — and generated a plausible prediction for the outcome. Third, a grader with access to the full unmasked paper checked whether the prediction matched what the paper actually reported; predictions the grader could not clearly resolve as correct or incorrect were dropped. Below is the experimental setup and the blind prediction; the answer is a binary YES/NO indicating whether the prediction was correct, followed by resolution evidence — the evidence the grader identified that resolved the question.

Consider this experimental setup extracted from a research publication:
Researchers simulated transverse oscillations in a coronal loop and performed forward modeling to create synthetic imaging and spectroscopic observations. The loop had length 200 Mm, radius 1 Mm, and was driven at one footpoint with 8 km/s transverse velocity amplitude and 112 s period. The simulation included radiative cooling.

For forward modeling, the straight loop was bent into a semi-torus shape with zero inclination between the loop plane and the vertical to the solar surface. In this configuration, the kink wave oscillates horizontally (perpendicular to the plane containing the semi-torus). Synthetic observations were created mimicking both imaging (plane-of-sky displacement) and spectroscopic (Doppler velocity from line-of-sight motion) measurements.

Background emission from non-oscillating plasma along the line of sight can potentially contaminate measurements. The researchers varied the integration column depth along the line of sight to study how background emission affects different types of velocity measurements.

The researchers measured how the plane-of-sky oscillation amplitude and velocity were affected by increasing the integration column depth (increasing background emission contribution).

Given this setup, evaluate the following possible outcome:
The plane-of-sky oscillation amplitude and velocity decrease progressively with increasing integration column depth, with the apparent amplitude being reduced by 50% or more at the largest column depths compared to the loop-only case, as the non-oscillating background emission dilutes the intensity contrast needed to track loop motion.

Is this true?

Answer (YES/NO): NO